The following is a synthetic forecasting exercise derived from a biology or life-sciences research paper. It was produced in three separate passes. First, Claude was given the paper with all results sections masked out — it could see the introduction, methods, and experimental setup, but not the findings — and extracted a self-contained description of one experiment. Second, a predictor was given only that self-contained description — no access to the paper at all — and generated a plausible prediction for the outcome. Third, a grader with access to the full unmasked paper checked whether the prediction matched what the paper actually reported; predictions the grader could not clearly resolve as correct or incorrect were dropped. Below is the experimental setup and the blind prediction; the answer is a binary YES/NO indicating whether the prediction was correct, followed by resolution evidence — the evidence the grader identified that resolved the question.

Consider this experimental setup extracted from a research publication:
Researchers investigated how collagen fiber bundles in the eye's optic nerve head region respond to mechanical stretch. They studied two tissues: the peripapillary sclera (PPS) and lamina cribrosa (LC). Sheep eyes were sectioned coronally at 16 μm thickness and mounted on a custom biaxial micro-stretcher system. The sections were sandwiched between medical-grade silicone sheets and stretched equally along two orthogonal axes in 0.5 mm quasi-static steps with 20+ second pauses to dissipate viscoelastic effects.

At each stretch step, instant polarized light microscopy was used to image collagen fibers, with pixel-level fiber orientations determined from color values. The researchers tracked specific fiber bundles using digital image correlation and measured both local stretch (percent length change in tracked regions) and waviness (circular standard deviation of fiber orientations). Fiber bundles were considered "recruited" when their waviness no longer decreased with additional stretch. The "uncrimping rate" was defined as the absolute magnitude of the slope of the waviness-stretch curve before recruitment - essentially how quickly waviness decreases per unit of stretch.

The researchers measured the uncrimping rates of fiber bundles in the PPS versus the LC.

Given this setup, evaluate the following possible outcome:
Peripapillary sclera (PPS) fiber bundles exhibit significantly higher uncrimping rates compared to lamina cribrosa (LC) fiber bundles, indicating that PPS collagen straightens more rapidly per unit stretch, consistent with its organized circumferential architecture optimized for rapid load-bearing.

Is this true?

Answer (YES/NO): YES